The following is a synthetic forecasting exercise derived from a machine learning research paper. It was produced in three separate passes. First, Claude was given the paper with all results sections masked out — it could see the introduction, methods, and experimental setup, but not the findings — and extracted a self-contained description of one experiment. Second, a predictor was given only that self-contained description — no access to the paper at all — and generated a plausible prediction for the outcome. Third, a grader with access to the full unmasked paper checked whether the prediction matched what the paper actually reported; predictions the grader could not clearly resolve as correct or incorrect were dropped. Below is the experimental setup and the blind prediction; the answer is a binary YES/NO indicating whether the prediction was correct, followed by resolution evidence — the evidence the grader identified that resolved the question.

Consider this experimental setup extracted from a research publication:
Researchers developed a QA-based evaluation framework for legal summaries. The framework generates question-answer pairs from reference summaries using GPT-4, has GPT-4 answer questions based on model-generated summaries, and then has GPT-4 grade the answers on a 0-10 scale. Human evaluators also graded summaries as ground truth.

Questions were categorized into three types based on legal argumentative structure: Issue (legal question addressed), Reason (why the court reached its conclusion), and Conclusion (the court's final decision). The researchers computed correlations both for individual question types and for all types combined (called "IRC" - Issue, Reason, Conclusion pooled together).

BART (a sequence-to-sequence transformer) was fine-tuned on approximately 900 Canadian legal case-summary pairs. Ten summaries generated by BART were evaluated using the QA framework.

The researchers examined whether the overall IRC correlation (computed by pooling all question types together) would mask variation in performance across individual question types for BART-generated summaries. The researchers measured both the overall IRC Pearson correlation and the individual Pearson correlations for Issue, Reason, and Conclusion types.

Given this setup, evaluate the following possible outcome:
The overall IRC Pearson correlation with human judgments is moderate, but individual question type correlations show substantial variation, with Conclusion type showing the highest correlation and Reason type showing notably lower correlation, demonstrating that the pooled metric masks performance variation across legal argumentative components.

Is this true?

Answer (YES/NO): NO